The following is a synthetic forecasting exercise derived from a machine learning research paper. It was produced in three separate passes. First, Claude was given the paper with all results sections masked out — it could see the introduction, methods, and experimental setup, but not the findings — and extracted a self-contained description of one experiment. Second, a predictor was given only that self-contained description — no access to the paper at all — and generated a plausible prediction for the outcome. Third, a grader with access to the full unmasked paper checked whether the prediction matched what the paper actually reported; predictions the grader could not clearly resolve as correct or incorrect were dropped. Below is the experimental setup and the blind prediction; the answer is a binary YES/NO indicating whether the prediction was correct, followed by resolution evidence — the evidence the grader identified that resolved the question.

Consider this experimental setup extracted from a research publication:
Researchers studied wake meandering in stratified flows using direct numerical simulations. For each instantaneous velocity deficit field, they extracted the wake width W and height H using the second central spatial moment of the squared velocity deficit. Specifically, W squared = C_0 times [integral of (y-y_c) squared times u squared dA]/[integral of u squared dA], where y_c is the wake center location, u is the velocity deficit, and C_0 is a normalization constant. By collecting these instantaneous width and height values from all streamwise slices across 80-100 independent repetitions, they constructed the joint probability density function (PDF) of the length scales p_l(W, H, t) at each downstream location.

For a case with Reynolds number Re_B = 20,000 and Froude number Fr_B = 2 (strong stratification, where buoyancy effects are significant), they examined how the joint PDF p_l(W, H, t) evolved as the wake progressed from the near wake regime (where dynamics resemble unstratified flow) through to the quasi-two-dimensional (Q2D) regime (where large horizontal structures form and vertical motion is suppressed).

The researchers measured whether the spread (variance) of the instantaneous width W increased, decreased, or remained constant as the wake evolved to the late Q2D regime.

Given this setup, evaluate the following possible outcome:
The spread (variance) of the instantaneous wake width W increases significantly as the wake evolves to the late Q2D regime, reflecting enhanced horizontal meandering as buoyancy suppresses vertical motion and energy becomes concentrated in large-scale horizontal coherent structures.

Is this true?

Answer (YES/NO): YES